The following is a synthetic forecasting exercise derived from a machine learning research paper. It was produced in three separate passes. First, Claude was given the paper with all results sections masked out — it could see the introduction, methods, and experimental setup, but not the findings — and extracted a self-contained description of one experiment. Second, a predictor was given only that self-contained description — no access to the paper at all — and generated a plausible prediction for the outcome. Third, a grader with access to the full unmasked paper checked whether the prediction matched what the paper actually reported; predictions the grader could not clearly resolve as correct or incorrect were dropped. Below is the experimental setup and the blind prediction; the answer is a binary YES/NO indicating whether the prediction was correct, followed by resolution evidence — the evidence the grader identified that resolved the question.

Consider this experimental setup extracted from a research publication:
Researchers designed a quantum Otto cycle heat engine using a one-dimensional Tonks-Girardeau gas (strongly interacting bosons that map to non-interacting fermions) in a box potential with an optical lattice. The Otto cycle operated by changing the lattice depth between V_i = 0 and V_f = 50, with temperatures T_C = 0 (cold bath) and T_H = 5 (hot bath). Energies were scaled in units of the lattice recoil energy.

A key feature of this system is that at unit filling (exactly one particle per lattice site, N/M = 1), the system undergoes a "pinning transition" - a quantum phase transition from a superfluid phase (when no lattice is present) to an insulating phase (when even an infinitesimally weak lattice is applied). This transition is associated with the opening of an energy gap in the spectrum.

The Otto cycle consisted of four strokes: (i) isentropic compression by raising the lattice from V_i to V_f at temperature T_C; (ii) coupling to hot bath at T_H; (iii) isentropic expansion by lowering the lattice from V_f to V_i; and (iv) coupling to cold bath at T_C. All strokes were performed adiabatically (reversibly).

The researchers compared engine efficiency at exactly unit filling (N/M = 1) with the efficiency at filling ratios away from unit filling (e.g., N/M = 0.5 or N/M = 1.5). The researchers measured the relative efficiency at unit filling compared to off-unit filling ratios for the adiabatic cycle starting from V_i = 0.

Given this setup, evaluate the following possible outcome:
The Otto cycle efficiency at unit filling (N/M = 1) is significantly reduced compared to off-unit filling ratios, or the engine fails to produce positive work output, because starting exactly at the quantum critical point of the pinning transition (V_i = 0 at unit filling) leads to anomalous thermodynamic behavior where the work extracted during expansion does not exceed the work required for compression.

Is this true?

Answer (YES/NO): NO